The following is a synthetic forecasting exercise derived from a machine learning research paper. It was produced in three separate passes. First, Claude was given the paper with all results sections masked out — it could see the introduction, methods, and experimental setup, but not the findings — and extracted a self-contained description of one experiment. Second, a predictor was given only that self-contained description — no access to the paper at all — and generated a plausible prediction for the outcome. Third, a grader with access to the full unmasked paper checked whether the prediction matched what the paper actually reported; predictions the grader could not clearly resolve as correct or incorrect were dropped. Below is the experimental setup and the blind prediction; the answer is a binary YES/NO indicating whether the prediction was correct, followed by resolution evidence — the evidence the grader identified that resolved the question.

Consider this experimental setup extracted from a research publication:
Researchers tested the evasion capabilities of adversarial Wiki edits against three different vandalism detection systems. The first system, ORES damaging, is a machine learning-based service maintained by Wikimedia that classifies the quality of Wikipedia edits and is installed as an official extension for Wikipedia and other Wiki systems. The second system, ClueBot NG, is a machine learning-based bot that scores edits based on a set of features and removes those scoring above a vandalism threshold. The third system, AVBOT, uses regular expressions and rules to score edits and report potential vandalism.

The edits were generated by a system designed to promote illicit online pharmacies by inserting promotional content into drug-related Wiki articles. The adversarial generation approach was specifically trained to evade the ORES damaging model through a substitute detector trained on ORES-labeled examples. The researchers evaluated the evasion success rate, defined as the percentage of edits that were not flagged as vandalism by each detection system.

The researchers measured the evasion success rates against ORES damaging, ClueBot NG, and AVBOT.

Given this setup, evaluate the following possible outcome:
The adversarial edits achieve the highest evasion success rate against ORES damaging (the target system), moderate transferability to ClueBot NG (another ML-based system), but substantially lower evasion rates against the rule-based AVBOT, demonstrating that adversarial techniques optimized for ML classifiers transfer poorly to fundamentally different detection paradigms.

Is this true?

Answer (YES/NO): NO